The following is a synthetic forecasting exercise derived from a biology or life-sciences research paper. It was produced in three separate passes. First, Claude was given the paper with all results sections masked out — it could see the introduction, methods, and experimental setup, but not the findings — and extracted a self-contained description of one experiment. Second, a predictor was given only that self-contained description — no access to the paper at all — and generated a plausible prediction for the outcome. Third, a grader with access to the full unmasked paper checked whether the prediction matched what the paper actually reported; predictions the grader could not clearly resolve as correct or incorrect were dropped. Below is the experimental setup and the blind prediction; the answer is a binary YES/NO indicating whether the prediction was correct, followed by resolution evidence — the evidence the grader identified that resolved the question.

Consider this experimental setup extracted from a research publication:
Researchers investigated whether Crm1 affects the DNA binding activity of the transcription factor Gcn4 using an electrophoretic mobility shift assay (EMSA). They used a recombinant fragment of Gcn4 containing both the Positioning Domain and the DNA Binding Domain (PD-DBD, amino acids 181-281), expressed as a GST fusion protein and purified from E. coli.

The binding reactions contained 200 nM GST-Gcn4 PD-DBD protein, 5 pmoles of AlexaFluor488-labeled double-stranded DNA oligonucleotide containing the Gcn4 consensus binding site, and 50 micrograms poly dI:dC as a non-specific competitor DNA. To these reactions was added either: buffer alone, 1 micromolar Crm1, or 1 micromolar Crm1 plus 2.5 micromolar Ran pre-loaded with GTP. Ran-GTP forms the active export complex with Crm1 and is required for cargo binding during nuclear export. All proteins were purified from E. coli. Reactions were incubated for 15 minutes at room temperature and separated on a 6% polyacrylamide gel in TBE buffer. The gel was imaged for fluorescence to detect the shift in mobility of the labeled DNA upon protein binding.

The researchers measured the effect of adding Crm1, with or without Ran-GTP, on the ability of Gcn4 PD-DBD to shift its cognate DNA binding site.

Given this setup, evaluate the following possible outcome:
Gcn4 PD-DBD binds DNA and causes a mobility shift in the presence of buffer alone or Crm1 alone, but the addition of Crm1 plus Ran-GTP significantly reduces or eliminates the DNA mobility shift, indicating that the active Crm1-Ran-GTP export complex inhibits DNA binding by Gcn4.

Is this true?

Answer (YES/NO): NO